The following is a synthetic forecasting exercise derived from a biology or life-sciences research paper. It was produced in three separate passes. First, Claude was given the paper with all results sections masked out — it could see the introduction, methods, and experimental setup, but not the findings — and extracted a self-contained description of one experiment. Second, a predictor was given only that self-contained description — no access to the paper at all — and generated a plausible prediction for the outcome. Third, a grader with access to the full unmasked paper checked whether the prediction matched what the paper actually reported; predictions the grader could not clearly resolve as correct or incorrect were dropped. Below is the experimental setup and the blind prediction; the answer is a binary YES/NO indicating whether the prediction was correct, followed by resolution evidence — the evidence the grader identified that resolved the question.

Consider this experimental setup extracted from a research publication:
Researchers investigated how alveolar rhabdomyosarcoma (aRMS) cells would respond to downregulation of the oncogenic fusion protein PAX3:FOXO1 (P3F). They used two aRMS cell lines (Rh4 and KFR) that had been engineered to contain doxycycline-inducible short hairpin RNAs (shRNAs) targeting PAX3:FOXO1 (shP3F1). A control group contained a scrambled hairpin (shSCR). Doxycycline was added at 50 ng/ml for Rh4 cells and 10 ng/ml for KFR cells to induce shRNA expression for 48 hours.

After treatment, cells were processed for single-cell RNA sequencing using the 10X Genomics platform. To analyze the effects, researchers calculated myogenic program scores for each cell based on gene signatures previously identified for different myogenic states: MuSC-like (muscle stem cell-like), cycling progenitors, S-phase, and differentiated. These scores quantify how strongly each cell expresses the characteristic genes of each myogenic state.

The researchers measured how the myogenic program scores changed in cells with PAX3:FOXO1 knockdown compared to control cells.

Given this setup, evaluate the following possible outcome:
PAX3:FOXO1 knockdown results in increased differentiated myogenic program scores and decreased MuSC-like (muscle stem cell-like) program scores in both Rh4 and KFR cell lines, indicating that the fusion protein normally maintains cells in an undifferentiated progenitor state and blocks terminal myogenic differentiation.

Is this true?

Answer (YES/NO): NO